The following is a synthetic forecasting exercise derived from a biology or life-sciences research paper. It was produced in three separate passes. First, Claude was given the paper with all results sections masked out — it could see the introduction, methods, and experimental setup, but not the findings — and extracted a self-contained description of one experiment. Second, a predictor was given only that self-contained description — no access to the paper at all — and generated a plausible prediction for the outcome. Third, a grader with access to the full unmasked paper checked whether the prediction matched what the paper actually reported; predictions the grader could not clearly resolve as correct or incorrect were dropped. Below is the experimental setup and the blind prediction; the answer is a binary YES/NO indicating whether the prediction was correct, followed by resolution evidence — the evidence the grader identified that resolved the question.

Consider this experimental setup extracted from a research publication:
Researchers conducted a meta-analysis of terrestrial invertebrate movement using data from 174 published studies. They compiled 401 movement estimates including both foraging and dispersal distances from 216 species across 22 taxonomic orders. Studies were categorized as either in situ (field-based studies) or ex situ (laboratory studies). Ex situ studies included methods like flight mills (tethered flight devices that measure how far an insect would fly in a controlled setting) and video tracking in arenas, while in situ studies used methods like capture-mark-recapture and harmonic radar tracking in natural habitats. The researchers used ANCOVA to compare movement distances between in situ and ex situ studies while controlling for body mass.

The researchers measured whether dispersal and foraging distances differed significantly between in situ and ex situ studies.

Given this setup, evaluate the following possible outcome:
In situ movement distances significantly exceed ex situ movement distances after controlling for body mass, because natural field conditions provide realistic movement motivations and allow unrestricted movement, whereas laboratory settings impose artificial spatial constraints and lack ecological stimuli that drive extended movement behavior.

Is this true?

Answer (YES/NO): NO